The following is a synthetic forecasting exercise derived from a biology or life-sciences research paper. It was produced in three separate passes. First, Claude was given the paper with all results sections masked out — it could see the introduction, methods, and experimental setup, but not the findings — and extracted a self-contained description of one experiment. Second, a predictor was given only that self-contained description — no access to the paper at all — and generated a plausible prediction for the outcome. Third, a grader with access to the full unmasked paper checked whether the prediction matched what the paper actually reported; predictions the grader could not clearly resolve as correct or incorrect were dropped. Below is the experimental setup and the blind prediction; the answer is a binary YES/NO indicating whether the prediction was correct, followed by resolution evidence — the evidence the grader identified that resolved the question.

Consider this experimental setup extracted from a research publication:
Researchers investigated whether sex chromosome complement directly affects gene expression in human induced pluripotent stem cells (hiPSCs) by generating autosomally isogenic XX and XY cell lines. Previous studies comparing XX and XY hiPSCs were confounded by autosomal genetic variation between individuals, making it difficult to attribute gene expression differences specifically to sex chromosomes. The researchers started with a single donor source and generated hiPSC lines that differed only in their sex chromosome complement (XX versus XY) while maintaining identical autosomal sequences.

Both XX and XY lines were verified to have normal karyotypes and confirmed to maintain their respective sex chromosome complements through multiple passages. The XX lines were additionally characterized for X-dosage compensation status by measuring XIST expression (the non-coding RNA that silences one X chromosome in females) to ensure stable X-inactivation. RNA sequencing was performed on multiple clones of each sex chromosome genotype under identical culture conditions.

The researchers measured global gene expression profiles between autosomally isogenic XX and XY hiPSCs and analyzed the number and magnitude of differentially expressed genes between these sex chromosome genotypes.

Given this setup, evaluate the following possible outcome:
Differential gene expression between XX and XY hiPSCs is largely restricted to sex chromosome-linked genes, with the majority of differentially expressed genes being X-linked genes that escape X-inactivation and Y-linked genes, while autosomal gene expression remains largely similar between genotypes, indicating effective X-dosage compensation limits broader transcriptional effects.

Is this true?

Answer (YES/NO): NO